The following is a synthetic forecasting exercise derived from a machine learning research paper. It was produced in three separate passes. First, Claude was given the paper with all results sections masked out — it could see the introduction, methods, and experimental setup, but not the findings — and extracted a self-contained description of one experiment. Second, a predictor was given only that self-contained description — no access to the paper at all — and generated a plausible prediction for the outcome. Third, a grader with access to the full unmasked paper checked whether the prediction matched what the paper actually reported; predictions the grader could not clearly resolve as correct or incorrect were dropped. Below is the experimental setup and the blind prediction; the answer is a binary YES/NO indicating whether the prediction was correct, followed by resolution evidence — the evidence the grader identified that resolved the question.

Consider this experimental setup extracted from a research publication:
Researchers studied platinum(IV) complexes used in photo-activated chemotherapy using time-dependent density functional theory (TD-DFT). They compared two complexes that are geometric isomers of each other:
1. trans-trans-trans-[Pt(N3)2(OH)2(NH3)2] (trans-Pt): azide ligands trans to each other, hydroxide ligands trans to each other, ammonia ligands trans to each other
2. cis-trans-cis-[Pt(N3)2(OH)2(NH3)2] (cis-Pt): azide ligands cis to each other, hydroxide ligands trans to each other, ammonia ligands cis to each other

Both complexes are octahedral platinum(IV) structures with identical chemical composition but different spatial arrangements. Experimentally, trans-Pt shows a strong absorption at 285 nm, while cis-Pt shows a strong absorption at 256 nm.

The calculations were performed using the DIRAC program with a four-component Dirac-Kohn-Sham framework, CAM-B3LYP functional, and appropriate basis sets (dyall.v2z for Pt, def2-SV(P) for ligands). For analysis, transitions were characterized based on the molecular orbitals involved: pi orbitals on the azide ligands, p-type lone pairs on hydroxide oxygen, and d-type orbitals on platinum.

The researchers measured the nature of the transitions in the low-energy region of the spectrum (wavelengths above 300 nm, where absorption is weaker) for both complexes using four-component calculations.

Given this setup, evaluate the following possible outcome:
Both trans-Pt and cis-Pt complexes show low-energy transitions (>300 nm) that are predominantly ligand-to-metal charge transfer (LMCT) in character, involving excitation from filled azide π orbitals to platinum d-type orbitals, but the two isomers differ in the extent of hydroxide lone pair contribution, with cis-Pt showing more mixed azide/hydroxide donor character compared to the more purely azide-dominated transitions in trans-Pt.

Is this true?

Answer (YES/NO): YES